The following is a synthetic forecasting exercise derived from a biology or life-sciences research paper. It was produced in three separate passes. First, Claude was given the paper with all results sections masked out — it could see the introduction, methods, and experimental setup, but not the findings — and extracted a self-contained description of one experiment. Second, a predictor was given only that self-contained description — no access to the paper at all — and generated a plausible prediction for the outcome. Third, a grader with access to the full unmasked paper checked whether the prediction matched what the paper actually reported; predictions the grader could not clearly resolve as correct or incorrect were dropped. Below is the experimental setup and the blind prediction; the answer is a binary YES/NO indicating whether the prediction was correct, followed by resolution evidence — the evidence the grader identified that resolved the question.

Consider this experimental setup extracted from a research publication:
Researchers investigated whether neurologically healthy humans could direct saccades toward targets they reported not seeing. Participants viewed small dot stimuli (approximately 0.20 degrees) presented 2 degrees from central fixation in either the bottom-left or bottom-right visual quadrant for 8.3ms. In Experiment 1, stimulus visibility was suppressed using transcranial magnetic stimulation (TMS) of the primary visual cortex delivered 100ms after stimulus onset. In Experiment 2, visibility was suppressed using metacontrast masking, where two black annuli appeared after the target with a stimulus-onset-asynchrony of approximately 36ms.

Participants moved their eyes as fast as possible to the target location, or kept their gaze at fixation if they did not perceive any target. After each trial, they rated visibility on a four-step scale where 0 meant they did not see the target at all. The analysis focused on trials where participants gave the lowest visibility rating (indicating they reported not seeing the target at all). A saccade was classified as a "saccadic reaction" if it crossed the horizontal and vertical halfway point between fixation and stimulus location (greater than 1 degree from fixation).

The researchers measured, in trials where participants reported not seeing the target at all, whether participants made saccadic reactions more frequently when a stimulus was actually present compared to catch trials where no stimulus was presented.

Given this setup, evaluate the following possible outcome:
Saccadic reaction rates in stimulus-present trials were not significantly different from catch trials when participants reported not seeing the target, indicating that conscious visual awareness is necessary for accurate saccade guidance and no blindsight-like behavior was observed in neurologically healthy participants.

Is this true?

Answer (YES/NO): NO